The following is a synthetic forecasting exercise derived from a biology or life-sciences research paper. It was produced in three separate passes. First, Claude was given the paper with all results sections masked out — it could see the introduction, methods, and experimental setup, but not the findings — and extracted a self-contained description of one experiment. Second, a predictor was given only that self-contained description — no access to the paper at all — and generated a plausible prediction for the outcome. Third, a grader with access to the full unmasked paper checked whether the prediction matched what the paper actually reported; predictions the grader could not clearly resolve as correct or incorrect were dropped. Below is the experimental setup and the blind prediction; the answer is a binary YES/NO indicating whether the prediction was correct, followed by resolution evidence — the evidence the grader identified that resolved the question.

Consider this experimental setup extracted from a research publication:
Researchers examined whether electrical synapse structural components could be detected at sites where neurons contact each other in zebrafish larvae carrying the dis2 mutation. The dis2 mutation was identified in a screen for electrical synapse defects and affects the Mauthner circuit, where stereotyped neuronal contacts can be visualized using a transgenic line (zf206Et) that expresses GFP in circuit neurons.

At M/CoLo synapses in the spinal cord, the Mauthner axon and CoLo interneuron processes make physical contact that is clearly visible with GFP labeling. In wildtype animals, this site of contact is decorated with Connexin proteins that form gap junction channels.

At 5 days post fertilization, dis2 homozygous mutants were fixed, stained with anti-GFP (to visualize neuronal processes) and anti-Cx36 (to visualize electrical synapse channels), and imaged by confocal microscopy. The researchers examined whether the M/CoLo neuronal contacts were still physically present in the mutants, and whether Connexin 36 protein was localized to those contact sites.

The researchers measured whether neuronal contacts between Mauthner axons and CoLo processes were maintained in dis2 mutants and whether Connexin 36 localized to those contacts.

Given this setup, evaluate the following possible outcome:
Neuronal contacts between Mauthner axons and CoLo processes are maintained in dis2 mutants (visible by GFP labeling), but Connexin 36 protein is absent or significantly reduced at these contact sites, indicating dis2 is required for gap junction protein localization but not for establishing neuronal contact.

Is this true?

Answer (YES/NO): YES